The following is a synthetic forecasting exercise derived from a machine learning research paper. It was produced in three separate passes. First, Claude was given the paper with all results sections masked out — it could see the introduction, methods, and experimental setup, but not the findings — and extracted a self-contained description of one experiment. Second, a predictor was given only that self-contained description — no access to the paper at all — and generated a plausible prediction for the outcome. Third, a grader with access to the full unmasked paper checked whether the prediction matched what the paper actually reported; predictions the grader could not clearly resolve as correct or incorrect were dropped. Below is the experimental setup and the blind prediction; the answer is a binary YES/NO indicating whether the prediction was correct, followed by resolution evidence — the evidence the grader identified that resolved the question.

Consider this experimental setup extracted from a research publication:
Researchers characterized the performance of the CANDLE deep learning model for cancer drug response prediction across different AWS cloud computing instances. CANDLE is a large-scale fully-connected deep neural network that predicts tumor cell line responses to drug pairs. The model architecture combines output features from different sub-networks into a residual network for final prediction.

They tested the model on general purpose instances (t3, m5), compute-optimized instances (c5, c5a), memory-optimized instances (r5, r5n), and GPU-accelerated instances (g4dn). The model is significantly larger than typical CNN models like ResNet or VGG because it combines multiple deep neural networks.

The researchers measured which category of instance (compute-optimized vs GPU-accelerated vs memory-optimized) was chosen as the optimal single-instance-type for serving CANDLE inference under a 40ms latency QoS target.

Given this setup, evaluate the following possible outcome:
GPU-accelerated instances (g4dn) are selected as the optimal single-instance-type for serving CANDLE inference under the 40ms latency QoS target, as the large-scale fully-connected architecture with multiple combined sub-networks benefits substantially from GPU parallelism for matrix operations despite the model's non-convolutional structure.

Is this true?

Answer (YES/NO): NO